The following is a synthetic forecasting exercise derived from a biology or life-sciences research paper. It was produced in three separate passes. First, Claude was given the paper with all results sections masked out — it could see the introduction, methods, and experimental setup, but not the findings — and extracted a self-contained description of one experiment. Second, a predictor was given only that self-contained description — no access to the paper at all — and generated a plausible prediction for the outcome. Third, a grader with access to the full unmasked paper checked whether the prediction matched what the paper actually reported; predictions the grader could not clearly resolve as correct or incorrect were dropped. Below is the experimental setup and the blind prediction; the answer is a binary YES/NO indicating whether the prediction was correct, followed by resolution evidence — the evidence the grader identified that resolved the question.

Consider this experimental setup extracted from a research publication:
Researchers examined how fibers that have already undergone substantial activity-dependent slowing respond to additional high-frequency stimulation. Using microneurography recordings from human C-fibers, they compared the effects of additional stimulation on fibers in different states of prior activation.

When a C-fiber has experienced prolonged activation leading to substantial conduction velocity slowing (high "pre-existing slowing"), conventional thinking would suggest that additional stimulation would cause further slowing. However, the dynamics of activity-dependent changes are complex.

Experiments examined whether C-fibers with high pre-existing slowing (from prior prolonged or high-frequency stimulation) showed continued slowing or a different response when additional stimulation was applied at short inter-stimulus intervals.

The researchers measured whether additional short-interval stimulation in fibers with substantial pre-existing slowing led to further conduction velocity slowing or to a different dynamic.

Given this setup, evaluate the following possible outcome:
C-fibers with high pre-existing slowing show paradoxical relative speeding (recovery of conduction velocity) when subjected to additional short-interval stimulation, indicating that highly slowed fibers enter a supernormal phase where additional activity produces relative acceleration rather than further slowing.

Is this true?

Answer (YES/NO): YES